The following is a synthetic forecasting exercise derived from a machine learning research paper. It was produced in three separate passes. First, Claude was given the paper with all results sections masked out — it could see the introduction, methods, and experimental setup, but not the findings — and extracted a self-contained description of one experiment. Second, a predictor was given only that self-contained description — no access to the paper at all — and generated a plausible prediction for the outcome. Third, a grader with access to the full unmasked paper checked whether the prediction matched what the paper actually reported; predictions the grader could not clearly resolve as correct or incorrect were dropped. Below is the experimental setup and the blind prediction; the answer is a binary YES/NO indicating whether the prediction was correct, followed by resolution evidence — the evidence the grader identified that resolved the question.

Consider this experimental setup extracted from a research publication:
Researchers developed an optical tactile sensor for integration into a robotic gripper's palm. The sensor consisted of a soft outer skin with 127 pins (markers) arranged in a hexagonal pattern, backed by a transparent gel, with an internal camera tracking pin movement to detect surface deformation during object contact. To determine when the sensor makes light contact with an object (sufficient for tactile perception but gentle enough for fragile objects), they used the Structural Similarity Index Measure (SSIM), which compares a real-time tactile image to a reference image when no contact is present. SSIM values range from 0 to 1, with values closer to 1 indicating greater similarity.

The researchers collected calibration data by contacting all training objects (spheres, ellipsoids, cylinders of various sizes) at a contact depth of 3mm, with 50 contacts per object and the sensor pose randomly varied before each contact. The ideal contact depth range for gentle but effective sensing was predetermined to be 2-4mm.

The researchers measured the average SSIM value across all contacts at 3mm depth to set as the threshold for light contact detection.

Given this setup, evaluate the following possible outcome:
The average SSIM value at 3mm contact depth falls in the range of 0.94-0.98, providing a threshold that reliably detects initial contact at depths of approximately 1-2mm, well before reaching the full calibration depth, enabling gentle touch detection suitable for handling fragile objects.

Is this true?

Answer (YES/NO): NO